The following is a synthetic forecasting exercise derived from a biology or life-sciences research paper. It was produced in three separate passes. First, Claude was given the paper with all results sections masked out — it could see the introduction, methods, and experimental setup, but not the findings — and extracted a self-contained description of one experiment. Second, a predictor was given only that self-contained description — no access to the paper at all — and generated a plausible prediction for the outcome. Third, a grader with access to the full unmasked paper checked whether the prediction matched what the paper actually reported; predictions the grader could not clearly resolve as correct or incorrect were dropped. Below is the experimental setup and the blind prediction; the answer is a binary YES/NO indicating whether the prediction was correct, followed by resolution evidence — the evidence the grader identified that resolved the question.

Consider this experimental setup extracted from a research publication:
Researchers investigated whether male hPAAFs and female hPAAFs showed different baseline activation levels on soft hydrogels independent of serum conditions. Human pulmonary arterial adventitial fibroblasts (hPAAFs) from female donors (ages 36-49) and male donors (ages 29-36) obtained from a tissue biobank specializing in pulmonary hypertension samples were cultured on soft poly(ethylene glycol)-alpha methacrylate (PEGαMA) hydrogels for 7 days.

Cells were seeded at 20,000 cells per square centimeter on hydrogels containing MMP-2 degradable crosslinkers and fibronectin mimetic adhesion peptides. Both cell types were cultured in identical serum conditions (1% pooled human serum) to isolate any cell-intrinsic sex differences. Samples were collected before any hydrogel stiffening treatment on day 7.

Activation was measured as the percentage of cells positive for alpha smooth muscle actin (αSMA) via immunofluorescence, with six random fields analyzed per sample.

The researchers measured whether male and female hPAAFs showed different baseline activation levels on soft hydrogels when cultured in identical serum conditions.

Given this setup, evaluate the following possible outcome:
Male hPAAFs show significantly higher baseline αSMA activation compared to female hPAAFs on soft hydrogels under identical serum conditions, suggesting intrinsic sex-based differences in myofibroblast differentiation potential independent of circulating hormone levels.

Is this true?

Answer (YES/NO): NO